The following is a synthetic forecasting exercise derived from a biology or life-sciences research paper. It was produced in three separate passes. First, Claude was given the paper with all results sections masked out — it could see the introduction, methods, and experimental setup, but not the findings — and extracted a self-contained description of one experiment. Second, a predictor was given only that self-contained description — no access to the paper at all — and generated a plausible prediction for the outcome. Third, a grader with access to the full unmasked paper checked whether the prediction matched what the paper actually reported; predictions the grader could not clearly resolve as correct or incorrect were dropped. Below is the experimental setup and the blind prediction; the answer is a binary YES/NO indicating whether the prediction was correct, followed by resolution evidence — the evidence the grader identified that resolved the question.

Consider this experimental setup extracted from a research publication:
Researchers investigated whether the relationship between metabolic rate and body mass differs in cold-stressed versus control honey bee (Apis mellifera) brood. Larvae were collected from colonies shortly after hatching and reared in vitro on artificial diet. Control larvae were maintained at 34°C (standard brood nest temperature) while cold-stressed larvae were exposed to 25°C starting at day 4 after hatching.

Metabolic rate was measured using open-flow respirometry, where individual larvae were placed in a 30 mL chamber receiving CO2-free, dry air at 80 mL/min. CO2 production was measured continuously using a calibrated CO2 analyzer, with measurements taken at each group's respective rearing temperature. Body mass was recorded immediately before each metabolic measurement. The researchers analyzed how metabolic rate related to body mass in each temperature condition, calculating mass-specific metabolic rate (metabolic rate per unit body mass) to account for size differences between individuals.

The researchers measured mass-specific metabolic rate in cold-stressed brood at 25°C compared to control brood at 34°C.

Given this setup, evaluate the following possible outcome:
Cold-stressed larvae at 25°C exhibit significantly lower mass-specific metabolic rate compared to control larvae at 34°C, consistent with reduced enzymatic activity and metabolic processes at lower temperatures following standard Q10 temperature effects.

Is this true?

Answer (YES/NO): NO